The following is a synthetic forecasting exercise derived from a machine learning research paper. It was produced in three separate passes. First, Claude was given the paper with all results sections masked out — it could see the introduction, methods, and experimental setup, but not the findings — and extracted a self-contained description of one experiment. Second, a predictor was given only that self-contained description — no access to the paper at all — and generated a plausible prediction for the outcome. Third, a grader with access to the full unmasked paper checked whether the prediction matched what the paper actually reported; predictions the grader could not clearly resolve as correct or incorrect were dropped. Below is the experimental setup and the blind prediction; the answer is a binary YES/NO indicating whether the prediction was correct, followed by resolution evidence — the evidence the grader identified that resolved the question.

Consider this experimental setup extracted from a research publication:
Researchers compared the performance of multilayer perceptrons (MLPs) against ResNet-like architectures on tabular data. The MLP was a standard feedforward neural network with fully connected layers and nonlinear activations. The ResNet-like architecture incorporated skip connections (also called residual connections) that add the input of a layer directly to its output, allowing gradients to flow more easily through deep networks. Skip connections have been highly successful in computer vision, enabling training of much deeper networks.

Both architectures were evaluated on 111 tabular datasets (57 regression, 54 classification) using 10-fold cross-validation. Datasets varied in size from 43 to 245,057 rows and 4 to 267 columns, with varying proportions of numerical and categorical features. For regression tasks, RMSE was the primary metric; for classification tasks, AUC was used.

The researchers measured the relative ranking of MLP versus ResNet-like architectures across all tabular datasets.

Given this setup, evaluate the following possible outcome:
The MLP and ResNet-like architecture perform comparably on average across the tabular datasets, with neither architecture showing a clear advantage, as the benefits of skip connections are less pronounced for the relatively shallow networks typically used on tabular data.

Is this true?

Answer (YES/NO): YES